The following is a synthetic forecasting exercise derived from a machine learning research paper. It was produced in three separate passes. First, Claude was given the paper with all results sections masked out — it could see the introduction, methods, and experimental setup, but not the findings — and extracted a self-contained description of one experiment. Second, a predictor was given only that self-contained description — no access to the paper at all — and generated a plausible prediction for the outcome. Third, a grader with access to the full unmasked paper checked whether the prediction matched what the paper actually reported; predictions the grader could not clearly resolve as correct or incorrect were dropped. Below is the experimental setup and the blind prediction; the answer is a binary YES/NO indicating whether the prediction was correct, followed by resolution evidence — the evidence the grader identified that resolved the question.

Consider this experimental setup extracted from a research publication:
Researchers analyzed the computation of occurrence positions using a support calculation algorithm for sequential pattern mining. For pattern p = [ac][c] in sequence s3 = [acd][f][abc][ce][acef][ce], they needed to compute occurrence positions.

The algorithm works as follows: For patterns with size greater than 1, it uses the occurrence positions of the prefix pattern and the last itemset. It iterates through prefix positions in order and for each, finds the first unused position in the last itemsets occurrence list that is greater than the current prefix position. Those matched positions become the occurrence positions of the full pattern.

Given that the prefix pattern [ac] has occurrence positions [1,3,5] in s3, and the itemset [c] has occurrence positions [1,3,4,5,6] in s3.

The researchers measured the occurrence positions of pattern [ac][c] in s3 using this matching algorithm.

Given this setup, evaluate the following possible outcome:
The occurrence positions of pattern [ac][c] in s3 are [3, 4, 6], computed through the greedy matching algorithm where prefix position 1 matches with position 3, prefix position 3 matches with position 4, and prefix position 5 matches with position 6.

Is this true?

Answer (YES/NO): YES